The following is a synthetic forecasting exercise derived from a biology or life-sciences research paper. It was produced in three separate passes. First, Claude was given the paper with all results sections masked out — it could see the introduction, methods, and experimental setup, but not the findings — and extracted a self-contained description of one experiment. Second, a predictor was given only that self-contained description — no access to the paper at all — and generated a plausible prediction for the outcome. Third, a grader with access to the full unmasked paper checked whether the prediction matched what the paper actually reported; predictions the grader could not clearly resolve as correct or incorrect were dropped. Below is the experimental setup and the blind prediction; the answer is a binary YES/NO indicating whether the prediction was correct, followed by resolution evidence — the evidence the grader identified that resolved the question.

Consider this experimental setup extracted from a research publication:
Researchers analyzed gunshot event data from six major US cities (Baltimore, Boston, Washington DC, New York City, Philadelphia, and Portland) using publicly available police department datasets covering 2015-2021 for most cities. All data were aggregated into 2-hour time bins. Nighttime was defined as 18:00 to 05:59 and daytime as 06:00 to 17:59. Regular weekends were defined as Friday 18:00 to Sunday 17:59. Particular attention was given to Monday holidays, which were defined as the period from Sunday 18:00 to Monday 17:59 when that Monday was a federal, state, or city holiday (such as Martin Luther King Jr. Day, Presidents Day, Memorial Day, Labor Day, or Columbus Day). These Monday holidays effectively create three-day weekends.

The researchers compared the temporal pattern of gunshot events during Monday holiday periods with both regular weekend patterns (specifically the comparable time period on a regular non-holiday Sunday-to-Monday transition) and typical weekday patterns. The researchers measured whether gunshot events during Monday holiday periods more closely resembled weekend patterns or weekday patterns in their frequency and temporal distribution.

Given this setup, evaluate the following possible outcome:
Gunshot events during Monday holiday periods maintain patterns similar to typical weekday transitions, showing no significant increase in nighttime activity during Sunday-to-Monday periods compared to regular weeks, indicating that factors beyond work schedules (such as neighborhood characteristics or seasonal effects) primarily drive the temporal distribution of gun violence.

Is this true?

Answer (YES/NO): NO